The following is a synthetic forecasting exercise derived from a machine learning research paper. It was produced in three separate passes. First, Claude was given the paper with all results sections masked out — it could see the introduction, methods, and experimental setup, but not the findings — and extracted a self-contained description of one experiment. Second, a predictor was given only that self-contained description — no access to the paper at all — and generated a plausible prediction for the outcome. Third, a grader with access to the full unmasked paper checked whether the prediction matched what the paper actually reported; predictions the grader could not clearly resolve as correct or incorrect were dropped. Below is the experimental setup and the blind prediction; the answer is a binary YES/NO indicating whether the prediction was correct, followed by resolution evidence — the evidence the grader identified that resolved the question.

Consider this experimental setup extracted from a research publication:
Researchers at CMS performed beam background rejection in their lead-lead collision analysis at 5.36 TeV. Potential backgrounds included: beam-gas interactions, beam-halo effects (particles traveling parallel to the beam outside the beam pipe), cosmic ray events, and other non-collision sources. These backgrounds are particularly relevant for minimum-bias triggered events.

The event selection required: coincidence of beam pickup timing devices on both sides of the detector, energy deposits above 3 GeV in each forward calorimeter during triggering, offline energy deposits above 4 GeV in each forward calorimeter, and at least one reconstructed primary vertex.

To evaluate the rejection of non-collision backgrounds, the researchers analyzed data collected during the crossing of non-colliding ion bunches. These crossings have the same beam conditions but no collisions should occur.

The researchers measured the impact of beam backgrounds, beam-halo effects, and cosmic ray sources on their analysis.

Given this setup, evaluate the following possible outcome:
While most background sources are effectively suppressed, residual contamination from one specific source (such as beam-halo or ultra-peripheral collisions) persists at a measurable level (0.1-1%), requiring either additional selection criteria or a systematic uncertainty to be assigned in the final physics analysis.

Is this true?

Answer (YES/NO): NO